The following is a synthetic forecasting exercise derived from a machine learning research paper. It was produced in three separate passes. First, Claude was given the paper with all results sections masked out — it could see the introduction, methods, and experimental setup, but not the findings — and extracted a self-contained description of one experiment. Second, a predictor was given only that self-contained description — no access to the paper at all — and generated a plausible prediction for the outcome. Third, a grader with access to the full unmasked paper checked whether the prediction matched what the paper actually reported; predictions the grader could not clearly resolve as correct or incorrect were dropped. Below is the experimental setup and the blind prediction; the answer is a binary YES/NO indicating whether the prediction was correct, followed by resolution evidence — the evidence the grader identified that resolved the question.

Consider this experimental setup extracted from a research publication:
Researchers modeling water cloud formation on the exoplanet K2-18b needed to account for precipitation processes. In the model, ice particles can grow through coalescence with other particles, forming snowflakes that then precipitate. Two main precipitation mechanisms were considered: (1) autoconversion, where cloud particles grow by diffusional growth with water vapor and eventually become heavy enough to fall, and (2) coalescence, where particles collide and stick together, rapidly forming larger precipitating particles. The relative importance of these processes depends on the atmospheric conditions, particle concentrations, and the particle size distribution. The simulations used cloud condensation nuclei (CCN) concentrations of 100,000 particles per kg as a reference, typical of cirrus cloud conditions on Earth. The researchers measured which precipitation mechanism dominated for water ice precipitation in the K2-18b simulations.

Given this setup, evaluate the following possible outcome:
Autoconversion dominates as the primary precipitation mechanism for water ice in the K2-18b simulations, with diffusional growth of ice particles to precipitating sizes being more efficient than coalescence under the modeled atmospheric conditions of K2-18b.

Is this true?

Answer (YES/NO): NO